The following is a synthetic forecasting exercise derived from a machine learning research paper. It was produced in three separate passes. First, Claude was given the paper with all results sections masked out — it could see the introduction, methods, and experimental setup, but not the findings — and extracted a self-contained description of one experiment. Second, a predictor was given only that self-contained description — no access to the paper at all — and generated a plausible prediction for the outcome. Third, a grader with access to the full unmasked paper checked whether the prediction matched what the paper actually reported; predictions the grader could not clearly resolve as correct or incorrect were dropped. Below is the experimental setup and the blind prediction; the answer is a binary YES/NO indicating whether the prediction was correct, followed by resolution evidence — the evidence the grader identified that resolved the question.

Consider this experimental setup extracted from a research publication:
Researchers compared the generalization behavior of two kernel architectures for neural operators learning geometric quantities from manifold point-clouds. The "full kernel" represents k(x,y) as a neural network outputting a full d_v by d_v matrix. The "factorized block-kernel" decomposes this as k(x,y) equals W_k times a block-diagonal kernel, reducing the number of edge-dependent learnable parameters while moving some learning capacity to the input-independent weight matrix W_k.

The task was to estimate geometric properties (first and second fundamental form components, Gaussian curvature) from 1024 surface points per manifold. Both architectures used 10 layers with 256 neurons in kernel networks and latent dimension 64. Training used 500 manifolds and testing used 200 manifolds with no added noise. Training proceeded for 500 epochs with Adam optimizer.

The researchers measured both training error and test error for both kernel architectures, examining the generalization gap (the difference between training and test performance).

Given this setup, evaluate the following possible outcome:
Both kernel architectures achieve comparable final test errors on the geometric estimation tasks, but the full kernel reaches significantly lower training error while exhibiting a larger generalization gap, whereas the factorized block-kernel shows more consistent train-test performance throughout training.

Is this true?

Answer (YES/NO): YES